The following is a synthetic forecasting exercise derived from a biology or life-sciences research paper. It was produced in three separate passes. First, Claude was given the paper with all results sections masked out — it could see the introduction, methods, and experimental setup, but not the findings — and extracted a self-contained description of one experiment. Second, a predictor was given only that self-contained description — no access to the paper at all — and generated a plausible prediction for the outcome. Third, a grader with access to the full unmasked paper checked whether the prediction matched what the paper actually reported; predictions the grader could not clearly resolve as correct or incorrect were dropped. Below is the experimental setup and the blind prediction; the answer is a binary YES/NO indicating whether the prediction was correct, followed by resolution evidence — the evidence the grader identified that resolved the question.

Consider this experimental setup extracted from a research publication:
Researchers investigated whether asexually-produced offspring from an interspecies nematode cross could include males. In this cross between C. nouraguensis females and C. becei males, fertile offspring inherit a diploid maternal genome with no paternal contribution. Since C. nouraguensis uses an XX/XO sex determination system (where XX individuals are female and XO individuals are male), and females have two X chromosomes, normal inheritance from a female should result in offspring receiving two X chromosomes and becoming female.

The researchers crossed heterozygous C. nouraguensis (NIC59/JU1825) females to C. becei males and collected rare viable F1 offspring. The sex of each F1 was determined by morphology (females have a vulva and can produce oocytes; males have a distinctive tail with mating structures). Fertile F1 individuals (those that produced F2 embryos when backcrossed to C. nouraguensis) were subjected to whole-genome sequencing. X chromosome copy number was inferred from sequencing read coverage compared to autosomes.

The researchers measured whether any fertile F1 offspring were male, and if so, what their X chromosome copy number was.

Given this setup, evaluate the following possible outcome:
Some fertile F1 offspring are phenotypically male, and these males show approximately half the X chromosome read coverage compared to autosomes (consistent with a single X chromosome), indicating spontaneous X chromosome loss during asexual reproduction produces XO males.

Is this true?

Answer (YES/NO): YES